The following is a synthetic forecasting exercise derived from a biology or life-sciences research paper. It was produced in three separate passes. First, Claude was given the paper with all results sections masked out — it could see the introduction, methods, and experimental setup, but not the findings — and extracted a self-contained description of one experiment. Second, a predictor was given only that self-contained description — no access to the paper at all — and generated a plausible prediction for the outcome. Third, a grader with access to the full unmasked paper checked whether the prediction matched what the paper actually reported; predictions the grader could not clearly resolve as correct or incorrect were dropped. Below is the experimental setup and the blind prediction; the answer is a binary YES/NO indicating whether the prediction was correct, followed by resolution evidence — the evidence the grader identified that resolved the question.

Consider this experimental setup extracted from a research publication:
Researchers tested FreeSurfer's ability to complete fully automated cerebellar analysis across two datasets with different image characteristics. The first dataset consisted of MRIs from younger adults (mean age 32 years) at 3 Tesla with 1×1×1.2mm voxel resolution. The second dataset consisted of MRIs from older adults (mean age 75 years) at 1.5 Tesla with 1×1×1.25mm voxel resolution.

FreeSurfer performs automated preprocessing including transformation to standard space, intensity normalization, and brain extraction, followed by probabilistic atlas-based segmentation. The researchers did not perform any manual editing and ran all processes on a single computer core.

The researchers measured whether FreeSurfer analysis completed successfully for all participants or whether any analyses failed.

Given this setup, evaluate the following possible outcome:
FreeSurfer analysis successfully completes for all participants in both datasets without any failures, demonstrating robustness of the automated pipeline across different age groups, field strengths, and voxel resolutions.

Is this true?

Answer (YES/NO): NO